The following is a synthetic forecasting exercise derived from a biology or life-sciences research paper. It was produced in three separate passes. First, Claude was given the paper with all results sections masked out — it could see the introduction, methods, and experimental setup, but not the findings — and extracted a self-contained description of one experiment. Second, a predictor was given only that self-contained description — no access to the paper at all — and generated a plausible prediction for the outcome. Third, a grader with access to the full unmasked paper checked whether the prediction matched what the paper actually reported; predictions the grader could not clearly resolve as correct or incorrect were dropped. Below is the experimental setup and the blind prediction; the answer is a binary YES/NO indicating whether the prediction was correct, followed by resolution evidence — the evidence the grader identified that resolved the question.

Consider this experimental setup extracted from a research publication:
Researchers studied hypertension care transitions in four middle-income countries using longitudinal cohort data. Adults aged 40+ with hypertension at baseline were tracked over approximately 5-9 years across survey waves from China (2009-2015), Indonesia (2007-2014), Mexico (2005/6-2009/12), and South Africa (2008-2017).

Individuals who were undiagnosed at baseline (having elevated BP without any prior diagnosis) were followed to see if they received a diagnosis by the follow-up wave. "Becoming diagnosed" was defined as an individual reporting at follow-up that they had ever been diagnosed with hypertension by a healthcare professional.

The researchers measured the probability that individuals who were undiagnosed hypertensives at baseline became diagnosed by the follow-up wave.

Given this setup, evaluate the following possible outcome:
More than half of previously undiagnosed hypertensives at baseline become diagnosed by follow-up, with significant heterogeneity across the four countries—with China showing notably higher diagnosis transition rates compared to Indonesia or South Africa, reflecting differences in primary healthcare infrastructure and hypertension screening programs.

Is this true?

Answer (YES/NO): NO